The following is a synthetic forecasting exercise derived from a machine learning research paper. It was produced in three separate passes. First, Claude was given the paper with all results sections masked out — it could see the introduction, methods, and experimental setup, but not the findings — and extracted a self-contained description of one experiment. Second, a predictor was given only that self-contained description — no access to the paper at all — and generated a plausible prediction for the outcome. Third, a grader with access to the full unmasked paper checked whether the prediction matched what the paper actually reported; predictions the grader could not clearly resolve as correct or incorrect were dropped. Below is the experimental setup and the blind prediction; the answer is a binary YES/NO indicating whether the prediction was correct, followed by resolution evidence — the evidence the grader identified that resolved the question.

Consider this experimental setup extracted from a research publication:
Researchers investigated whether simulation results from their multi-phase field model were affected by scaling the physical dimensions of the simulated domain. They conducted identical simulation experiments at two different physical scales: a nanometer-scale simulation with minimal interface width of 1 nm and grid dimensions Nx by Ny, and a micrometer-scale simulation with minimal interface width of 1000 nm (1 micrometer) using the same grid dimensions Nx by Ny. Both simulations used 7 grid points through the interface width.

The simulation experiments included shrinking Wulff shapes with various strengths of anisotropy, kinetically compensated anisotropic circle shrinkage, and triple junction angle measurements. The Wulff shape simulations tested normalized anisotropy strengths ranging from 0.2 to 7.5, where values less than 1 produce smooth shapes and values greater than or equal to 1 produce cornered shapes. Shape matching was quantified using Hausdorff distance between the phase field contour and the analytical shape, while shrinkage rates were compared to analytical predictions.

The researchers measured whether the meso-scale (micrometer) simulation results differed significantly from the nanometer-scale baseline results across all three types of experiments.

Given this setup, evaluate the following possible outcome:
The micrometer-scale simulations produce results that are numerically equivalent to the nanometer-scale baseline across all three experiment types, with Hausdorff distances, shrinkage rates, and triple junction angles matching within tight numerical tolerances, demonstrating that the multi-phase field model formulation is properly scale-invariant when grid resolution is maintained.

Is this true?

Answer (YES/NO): NO